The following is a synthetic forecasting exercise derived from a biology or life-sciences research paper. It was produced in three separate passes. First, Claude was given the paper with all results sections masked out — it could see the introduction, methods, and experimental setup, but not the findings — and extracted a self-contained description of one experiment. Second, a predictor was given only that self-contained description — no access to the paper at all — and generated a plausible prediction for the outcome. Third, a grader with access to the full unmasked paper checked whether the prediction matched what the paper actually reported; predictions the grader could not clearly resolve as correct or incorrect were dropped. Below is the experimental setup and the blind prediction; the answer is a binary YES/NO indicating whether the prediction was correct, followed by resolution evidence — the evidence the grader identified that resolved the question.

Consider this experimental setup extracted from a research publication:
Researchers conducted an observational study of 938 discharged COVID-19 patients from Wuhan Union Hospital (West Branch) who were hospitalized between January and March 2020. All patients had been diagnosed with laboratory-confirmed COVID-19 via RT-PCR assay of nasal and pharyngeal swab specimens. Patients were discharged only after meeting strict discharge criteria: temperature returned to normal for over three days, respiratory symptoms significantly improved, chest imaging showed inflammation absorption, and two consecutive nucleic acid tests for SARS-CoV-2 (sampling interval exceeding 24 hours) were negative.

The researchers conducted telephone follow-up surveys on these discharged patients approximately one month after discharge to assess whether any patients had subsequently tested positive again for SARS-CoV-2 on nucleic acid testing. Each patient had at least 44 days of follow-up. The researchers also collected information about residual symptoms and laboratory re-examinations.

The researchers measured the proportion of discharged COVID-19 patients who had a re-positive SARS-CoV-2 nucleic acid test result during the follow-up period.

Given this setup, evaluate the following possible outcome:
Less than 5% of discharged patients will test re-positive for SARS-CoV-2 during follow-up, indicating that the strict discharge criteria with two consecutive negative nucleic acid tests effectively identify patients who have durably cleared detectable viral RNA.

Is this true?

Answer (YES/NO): NO